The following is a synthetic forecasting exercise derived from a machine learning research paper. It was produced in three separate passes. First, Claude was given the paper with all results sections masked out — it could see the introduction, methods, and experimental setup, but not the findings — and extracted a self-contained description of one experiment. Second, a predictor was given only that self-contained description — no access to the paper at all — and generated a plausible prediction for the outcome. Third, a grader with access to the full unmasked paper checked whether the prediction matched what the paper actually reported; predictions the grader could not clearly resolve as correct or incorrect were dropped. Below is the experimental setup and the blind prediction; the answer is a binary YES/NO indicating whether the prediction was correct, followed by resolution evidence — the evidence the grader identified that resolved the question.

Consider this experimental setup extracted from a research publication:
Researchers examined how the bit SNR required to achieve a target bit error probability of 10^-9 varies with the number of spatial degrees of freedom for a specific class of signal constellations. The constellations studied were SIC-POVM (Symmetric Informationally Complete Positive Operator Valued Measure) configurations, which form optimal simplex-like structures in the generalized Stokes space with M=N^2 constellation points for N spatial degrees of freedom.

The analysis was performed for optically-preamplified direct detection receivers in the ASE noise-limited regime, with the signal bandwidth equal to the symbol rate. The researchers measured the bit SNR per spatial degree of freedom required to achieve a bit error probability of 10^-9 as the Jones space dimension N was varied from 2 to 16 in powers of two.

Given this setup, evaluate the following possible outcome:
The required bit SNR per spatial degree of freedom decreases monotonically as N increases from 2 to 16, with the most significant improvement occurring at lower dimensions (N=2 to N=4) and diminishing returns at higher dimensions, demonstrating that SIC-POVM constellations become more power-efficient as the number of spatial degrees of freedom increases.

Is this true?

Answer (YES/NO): YES